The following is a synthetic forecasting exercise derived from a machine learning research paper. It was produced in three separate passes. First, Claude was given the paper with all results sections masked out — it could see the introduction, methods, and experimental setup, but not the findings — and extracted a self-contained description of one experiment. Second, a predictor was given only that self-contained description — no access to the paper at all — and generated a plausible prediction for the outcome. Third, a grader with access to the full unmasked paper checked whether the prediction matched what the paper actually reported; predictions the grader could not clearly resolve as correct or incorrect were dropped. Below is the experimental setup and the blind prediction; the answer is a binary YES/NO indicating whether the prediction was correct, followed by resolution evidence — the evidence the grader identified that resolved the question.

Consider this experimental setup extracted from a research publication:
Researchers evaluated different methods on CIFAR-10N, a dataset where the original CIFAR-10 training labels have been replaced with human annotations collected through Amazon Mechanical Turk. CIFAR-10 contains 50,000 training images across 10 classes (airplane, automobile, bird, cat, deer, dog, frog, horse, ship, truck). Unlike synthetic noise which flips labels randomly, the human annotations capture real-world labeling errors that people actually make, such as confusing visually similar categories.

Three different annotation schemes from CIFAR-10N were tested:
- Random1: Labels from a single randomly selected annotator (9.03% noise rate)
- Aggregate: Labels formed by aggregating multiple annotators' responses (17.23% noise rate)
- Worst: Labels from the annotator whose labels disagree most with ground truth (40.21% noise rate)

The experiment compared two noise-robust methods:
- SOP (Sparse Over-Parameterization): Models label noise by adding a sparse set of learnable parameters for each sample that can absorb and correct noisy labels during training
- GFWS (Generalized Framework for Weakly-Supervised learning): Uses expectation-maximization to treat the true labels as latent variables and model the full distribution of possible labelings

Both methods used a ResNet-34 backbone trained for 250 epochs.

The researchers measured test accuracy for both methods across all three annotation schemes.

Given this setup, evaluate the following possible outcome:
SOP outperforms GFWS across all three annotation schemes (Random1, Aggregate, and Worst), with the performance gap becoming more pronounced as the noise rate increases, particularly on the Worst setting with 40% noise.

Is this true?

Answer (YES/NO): NO